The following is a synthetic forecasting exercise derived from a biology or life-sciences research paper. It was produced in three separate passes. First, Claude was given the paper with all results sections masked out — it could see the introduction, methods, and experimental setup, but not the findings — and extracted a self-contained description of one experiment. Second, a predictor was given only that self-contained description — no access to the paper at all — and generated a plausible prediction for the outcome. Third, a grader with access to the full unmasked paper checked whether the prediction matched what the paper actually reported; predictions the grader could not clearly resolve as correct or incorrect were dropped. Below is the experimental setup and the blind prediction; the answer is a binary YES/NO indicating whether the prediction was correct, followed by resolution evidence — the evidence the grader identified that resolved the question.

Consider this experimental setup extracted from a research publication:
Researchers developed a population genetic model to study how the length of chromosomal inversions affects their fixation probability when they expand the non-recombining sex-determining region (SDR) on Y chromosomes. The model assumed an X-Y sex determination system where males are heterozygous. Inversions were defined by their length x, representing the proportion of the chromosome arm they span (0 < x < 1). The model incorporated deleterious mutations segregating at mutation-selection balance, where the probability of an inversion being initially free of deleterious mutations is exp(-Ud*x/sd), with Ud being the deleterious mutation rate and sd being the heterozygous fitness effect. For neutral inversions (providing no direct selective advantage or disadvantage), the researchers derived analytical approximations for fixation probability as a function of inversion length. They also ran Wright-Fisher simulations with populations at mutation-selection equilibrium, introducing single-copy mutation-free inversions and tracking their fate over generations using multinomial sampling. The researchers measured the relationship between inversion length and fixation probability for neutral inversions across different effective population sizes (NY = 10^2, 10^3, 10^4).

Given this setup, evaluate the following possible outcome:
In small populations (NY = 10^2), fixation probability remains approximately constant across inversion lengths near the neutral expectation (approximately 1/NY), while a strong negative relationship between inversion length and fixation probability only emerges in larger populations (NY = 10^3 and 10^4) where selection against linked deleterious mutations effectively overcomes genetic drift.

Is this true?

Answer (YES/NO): NO